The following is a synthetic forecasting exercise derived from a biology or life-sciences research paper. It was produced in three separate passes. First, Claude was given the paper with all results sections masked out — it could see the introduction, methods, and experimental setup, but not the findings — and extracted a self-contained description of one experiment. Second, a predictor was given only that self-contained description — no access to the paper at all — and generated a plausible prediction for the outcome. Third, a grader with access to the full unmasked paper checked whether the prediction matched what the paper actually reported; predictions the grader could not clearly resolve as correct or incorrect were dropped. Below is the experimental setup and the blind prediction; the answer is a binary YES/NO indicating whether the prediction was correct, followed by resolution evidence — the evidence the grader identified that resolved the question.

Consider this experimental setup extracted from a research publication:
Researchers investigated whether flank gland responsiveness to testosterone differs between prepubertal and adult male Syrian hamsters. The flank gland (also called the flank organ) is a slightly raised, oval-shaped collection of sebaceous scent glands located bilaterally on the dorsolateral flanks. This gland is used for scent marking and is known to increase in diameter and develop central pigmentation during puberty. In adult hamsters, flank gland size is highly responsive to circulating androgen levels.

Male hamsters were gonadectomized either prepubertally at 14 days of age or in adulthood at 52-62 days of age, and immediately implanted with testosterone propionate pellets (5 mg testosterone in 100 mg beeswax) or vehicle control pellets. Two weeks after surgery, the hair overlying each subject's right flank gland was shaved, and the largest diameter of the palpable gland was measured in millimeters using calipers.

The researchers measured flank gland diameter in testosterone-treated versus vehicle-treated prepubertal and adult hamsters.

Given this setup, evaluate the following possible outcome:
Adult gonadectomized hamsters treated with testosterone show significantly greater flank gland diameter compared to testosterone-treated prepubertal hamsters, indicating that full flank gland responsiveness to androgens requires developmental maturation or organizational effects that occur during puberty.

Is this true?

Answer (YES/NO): NO